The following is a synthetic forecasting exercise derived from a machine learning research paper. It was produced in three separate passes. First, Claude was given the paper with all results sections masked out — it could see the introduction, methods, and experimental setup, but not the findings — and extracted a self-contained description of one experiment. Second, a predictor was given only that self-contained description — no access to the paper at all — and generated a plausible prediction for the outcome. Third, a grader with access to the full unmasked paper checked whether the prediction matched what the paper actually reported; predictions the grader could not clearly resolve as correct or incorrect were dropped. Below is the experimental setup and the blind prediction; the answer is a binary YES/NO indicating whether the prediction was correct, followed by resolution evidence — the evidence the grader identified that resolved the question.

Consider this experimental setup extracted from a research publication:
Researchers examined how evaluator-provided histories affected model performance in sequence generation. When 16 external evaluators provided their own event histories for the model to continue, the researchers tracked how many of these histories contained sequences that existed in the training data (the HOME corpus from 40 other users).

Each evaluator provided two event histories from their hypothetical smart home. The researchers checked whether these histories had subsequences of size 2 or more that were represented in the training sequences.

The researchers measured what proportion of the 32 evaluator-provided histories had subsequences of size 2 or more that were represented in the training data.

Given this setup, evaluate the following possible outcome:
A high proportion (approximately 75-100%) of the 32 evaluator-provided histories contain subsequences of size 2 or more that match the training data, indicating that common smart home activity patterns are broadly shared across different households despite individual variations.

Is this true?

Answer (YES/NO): NO